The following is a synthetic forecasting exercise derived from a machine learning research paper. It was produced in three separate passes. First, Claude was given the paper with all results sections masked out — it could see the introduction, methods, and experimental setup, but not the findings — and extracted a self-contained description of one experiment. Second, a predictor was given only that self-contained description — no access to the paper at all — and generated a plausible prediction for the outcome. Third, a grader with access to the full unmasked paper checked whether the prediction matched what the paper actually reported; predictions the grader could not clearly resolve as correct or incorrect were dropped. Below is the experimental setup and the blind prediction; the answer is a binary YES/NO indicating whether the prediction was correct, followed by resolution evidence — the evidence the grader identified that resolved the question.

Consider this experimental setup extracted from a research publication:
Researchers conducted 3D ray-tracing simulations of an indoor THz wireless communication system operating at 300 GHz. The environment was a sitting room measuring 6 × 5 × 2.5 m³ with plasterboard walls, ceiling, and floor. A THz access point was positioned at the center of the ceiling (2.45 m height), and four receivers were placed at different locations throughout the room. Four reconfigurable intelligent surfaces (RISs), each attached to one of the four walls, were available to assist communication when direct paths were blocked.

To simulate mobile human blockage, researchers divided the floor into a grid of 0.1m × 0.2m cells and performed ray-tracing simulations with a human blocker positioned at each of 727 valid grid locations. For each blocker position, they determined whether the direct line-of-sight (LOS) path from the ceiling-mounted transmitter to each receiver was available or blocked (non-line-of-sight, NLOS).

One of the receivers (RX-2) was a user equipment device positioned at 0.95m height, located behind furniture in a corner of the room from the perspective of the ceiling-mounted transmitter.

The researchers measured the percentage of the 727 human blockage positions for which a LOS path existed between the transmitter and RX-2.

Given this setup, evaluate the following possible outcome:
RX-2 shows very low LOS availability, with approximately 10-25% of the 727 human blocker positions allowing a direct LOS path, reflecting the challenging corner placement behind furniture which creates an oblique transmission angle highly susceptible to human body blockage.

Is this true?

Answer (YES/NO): NO